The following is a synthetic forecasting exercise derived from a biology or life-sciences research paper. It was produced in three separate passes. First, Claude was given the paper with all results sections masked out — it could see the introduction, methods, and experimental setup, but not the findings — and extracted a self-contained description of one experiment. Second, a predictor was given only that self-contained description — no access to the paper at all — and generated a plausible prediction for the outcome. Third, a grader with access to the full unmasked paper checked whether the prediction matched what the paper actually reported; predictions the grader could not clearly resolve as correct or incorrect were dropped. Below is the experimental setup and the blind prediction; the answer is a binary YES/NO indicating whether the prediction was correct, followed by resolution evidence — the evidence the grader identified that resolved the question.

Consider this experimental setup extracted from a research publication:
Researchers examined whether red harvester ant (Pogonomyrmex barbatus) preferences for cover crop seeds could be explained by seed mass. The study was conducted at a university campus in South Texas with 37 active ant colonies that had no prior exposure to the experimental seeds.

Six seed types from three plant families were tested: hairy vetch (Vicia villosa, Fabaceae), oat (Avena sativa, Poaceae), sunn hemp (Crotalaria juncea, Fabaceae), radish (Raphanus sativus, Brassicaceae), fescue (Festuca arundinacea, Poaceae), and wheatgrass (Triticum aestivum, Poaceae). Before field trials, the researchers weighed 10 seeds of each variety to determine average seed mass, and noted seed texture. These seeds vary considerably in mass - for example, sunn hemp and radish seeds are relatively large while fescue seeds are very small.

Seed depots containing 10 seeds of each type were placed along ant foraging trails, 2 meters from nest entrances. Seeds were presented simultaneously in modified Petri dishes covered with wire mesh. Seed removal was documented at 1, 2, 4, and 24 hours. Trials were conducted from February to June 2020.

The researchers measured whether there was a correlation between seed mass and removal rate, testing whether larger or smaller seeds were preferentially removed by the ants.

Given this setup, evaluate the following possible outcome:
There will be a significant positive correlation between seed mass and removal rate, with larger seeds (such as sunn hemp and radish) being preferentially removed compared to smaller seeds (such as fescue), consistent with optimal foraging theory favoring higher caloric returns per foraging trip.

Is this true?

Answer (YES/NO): NO